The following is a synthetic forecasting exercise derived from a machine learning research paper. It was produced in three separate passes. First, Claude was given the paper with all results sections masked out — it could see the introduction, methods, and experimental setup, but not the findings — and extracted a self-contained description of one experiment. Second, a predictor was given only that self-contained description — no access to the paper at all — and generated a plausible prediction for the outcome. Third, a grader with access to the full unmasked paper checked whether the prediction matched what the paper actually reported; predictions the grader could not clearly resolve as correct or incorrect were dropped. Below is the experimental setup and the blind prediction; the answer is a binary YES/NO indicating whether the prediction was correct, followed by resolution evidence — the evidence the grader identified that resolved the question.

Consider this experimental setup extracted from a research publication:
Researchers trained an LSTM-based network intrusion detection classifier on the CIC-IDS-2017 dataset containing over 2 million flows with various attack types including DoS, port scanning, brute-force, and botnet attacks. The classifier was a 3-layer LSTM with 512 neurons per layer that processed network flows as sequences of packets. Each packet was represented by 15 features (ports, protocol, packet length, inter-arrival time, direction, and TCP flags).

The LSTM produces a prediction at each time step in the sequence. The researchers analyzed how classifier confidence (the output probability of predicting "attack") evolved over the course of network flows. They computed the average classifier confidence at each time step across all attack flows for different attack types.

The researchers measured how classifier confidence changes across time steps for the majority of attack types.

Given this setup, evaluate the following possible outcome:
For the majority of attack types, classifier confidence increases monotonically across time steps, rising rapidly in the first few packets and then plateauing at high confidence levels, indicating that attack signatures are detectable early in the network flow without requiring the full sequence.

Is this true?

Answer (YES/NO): YES